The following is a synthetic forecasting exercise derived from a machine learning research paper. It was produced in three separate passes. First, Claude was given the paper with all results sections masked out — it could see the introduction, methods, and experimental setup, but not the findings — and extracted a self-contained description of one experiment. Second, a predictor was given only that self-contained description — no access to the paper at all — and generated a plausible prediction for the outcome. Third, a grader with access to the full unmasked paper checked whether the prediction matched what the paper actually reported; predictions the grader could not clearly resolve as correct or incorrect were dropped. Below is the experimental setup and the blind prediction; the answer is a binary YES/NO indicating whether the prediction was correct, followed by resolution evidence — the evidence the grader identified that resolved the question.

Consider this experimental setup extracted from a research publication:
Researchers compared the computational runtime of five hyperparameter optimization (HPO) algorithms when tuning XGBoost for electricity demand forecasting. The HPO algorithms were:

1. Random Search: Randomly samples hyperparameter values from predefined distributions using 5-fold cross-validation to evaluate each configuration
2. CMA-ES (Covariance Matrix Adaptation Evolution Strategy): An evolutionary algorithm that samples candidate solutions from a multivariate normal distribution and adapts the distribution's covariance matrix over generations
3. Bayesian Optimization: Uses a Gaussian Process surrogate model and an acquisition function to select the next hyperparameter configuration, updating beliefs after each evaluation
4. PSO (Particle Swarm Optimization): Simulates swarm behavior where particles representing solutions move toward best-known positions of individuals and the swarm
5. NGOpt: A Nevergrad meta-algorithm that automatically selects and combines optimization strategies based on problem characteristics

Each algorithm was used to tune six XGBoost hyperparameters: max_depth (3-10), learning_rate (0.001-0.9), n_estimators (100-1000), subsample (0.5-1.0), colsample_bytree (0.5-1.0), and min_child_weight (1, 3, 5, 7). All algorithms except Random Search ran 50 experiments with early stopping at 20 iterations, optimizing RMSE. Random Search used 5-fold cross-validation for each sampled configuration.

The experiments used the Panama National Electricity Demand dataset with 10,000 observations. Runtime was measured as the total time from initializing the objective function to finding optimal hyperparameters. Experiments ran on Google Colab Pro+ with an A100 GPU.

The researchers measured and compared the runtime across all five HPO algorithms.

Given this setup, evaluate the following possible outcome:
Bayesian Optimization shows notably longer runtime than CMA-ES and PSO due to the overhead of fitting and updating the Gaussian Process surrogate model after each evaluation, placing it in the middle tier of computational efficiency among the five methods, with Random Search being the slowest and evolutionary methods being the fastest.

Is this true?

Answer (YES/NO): NO